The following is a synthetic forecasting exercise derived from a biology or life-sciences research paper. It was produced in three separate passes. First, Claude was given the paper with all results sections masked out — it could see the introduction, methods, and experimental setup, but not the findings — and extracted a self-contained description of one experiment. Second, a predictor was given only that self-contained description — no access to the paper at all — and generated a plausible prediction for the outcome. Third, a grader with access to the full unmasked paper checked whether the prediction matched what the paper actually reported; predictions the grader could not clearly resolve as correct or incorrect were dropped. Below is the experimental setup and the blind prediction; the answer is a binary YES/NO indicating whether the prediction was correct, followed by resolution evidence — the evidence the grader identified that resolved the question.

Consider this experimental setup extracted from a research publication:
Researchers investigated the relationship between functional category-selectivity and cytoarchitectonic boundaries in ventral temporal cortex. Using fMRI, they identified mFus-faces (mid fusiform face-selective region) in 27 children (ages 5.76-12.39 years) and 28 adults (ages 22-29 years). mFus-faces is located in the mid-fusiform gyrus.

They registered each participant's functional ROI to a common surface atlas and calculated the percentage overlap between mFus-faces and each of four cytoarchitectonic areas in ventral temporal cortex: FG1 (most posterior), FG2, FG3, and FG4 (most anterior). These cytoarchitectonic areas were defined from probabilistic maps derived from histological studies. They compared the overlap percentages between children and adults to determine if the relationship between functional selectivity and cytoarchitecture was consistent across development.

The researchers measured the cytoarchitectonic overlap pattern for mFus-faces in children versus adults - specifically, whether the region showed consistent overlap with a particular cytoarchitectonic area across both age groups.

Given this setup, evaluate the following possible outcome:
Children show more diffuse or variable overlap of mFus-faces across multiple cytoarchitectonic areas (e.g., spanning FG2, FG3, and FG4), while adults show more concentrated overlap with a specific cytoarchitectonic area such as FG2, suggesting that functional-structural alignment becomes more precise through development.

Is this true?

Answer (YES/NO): NO